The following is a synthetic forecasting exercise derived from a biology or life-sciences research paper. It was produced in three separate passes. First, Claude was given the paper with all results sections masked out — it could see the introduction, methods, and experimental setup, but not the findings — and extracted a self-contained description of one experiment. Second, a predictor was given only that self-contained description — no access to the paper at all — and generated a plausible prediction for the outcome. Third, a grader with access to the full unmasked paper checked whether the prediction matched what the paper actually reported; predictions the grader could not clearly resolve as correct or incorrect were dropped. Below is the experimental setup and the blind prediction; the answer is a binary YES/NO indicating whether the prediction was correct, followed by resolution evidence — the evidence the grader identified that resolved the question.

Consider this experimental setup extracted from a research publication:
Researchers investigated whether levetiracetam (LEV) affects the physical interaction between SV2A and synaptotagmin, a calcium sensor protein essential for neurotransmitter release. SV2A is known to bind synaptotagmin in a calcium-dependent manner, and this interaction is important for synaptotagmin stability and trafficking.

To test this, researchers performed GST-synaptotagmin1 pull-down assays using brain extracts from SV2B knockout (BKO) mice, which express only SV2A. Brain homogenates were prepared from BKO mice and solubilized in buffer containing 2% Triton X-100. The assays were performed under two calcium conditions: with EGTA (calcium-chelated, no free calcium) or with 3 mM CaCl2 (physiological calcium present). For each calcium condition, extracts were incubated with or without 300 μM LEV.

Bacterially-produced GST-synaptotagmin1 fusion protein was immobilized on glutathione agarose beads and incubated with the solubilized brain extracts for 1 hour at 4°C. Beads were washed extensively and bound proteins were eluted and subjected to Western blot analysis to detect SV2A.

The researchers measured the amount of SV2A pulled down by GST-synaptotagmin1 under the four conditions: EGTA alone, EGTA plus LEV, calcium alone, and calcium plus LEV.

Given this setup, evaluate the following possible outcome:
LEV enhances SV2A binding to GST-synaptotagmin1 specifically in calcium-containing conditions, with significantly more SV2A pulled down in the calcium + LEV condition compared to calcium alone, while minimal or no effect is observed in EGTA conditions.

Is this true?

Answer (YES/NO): NO